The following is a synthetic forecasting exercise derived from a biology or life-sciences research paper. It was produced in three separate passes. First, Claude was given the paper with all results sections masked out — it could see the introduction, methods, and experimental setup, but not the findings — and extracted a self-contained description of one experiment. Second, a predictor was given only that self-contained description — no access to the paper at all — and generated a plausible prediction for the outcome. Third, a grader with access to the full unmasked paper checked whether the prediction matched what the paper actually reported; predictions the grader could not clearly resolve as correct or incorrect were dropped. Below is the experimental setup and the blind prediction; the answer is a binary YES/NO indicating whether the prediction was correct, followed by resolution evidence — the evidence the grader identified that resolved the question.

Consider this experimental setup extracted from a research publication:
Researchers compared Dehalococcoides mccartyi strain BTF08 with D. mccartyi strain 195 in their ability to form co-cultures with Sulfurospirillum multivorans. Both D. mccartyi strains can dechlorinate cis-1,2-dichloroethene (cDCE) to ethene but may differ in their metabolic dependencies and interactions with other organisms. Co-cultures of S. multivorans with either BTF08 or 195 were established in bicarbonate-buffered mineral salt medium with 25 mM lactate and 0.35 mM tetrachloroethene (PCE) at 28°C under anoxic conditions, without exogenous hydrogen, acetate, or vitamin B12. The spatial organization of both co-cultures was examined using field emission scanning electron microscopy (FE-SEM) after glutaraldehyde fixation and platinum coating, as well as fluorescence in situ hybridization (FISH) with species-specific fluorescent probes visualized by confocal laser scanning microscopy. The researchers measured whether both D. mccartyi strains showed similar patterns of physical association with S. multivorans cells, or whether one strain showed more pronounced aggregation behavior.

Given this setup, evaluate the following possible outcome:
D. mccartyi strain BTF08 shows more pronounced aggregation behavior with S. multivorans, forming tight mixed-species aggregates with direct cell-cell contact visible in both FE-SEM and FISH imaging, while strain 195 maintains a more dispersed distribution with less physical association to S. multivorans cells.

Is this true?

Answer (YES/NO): NO